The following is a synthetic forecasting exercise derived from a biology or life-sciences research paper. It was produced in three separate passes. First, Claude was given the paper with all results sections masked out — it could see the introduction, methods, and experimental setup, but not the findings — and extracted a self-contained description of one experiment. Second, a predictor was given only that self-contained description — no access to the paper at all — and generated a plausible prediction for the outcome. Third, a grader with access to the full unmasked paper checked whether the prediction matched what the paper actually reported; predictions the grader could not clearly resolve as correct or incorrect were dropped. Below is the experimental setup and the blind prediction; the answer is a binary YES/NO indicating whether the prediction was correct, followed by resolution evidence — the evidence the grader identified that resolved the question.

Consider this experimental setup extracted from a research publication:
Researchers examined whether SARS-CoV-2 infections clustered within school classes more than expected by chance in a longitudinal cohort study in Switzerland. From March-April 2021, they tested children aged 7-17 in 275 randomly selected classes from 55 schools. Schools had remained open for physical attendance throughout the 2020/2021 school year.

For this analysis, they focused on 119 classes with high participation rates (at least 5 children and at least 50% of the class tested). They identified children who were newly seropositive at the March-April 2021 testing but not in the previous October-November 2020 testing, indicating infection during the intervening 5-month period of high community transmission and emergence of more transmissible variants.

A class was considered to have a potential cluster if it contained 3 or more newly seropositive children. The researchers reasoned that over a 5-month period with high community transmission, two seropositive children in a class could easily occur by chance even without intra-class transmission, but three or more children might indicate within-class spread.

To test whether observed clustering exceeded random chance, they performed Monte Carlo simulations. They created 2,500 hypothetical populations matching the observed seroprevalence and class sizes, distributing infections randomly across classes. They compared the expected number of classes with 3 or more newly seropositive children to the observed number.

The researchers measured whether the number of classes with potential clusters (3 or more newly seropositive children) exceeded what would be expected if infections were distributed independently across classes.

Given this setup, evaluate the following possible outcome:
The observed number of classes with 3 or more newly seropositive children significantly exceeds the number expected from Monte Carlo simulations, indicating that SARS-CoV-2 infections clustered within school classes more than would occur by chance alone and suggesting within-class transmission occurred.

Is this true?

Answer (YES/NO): YES